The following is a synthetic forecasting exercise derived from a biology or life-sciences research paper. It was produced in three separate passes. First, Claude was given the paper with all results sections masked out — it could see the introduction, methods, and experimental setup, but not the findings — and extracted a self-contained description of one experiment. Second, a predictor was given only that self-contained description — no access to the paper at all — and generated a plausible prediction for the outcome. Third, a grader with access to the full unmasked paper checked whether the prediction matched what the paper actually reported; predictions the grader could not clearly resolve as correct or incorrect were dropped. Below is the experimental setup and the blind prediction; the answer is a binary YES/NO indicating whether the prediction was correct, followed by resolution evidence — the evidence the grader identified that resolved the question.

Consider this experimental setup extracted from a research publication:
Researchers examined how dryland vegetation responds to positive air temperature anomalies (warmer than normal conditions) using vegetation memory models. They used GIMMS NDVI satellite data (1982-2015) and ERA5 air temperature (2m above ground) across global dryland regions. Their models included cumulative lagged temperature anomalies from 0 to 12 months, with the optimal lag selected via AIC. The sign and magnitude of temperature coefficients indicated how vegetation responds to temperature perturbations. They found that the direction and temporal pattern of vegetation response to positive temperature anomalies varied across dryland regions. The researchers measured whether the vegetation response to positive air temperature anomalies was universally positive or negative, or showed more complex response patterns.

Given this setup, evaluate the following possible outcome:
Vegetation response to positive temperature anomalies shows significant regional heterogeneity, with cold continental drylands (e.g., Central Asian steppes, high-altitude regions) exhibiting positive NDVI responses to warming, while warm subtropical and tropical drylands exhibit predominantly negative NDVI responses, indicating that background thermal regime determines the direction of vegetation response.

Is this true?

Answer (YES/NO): NO